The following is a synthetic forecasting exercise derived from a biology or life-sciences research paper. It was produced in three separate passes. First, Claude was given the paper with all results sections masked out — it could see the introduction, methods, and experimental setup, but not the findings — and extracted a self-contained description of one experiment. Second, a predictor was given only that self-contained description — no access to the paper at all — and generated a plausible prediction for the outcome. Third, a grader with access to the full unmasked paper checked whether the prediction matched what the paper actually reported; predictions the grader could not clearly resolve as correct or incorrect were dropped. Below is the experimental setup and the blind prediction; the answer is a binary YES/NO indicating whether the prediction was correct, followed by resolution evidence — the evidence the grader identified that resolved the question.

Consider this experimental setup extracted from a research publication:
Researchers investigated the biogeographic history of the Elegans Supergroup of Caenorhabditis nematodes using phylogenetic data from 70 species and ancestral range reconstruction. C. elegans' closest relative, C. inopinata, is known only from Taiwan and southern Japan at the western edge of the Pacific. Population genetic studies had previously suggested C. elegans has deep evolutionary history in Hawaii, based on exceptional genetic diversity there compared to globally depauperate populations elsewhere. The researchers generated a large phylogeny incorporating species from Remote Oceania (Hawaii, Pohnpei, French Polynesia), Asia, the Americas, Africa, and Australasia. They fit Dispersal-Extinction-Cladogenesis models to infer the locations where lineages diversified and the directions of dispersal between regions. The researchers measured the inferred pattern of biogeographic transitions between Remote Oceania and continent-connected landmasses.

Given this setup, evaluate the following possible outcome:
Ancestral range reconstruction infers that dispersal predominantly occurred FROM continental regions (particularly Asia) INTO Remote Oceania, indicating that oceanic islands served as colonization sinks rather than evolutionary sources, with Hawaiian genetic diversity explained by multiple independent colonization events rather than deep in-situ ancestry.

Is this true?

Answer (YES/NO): NO